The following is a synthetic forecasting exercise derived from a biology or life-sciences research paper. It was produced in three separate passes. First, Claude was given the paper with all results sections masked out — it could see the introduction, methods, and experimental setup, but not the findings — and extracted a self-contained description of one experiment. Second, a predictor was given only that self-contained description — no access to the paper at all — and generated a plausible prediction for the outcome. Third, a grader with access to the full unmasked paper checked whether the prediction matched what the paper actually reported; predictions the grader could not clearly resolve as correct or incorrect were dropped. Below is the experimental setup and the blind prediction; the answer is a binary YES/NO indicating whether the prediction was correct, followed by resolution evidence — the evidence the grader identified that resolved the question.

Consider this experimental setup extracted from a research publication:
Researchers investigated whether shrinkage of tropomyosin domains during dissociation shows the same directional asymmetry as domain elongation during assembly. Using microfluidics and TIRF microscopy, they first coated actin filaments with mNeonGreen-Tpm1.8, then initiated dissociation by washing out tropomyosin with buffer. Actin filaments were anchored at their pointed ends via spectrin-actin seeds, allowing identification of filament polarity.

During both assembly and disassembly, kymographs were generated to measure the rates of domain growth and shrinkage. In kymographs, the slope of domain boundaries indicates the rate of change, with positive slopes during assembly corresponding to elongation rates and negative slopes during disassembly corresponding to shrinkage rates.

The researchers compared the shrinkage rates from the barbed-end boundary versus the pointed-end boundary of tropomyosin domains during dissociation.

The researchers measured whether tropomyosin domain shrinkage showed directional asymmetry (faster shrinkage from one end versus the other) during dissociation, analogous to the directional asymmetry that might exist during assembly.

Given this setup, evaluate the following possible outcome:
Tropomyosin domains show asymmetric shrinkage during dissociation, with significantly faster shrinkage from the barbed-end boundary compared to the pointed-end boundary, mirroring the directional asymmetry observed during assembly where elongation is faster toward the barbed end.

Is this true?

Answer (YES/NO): YES